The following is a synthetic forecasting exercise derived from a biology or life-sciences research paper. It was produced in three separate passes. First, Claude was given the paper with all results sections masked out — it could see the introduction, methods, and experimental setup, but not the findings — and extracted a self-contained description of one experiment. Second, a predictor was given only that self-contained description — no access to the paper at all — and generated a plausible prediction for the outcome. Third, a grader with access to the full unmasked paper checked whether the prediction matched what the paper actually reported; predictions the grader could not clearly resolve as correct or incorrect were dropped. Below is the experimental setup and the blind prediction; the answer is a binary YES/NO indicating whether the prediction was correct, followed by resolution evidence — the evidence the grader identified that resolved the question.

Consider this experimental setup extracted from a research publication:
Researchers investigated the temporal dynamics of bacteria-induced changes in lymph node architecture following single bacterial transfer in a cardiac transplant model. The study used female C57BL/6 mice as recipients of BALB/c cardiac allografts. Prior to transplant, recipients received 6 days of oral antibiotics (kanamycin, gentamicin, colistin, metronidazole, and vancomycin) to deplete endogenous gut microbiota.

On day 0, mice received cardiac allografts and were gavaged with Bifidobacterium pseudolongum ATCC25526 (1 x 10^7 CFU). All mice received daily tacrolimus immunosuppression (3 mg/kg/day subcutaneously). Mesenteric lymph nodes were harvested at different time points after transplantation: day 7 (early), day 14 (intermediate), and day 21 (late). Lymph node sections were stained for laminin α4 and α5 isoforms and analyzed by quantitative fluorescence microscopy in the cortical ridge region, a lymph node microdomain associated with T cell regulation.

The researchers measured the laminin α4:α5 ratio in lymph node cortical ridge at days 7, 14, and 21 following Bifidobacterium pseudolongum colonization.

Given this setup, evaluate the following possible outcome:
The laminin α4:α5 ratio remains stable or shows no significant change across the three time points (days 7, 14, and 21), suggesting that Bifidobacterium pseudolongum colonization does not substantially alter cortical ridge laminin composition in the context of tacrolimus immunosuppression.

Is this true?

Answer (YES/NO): NO